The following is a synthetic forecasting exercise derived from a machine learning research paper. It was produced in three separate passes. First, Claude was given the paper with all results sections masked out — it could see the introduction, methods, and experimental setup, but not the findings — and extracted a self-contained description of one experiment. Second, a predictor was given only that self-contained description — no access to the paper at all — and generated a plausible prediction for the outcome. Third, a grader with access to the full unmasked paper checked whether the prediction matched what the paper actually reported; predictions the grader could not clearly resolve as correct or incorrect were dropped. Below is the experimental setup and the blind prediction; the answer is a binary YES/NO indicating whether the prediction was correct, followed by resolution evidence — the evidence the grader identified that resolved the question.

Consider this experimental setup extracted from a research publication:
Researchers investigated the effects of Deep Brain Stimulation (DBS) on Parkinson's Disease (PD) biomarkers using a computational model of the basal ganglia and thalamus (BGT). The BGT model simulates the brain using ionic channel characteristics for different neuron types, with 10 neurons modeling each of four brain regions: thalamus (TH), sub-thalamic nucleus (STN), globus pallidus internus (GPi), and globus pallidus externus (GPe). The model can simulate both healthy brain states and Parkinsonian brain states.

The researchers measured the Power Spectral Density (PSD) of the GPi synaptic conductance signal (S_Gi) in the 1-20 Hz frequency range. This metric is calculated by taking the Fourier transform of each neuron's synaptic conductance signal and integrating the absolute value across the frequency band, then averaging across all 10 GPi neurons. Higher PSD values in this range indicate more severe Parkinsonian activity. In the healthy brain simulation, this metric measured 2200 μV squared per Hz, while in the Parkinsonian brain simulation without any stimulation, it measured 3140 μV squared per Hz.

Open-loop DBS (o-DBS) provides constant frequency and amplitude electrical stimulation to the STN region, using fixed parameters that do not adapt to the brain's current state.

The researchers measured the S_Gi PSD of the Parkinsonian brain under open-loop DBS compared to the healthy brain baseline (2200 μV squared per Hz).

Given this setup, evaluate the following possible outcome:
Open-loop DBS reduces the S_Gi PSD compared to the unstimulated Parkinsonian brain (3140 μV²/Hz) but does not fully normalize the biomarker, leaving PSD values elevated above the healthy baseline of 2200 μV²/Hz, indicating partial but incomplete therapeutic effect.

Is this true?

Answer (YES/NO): NO